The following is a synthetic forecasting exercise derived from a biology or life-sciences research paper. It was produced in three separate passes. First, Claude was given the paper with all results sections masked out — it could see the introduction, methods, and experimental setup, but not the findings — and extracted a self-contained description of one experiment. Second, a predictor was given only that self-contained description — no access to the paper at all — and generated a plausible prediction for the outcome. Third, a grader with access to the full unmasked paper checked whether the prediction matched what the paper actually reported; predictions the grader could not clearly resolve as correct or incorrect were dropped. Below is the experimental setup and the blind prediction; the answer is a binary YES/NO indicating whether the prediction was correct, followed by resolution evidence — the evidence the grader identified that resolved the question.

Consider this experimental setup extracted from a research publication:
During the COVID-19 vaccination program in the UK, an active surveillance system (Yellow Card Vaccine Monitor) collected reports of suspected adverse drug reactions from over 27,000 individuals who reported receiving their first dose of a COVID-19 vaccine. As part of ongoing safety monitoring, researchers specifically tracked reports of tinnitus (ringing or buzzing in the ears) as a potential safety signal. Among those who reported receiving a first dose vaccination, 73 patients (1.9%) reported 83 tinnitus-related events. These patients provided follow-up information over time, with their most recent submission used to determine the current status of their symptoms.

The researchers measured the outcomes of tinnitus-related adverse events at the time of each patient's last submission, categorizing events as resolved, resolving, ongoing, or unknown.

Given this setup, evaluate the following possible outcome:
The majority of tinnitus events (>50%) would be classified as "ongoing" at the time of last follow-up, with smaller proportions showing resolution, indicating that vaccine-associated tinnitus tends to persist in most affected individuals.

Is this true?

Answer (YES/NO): YES